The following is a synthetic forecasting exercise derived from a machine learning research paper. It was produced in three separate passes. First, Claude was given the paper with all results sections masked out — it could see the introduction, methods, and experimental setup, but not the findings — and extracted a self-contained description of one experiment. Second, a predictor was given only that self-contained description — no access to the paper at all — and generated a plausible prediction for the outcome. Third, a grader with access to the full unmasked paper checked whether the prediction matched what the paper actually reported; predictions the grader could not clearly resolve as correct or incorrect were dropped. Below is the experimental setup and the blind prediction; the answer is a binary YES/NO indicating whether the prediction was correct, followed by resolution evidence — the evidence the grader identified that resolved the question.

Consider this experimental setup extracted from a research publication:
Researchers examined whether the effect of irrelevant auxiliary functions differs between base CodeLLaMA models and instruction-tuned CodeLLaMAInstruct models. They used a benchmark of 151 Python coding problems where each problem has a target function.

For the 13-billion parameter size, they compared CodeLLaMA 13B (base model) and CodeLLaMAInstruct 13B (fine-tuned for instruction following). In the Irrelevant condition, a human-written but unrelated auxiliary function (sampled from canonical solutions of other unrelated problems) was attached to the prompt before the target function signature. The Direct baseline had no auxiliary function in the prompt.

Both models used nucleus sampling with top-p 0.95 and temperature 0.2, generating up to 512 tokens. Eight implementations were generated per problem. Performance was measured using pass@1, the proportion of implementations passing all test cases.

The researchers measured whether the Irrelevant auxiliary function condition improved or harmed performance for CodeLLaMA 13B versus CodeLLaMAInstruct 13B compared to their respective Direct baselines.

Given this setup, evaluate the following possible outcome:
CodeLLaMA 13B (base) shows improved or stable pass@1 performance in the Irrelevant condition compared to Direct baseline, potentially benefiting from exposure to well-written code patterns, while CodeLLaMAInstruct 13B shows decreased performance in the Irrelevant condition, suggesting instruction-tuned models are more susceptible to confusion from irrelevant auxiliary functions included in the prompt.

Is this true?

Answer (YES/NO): YES